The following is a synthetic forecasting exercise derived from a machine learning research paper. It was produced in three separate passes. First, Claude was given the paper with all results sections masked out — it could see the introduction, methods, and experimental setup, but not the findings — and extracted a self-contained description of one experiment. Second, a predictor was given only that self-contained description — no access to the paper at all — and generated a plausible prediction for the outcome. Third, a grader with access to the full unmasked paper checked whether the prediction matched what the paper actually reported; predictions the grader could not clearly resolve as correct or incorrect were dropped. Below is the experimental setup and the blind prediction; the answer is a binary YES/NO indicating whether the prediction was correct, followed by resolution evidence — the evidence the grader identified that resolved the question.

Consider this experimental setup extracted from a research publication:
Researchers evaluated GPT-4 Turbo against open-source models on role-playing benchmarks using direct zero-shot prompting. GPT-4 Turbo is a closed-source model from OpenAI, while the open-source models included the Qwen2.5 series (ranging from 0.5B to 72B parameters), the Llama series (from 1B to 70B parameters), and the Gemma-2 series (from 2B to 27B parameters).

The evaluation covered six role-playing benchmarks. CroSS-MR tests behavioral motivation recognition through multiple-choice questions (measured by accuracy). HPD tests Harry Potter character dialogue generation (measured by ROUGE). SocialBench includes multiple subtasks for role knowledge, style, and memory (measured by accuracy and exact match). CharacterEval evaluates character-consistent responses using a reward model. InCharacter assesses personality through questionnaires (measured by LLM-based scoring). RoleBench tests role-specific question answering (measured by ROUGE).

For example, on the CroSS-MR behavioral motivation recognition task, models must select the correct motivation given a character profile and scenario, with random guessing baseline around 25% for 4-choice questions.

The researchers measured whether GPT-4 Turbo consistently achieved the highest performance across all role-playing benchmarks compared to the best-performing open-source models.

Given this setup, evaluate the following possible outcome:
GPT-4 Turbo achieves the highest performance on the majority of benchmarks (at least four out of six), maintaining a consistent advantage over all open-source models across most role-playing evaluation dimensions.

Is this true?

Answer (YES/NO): NO